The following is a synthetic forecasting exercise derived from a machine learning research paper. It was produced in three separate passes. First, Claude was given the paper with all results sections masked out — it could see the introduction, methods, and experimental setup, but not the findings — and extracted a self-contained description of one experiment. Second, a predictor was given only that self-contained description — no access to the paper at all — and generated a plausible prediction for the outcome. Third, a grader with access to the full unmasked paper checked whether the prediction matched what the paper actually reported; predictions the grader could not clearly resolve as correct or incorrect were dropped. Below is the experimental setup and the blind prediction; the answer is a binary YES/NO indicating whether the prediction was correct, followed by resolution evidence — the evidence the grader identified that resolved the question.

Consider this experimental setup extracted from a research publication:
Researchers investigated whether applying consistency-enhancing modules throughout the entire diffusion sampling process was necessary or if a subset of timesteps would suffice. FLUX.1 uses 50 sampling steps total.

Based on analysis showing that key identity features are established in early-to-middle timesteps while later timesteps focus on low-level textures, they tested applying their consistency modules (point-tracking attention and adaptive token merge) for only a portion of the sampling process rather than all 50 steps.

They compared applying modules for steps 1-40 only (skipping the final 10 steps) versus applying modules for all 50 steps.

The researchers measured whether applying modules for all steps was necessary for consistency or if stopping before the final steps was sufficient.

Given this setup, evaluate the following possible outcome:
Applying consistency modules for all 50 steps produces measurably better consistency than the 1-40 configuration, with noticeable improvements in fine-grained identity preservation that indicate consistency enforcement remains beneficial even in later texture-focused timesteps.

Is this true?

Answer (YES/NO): NO